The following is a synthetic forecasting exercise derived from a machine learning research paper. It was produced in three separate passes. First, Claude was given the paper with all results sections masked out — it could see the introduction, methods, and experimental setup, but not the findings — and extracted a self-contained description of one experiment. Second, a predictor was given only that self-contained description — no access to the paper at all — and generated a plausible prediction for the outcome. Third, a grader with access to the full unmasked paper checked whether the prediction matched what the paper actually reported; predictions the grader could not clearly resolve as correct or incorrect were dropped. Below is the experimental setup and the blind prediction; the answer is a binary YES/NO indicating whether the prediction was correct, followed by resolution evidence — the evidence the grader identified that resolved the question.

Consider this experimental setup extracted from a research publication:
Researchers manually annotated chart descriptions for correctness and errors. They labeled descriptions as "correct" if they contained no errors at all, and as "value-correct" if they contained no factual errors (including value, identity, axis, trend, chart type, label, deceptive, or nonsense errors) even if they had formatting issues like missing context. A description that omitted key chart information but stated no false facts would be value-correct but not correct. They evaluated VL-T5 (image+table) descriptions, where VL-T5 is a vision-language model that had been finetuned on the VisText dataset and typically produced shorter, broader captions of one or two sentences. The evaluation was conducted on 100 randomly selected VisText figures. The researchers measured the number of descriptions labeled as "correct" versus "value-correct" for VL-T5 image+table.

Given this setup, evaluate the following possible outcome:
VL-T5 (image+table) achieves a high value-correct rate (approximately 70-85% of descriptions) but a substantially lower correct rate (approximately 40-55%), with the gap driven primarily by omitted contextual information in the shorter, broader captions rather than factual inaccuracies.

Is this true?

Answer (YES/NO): NO